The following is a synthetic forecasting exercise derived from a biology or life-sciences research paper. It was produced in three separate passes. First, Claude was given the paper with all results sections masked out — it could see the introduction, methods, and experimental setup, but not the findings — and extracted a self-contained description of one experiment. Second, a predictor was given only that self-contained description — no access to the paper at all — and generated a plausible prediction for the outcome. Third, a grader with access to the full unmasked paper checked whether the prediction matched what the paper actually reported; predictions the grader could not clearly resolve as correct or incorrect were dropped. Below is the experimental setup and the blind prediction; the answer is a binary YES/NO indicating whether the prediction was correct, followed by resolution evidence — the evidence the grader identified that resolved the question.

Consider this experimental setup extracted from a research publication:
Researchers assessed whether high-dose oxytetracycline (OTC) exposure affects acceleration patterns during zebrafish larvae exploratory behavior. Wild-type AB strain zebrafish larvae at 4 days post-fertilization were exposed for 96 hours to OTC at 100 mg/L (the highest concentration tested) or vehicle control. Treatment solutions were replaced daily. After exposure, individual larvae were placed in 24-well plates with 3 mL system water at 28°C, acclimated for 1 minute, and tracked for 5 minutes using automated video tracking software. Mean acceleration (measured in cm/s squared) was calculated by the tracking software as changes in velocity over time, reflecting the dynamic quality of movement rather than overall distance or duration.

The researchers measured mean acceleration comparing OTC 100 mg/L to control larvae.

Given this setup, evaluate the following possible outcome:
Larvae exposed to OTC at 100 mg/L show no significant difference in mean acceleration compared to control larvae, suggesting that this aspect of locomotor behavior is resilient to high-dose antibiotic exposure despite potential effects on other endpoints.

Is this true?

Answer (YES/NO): YES